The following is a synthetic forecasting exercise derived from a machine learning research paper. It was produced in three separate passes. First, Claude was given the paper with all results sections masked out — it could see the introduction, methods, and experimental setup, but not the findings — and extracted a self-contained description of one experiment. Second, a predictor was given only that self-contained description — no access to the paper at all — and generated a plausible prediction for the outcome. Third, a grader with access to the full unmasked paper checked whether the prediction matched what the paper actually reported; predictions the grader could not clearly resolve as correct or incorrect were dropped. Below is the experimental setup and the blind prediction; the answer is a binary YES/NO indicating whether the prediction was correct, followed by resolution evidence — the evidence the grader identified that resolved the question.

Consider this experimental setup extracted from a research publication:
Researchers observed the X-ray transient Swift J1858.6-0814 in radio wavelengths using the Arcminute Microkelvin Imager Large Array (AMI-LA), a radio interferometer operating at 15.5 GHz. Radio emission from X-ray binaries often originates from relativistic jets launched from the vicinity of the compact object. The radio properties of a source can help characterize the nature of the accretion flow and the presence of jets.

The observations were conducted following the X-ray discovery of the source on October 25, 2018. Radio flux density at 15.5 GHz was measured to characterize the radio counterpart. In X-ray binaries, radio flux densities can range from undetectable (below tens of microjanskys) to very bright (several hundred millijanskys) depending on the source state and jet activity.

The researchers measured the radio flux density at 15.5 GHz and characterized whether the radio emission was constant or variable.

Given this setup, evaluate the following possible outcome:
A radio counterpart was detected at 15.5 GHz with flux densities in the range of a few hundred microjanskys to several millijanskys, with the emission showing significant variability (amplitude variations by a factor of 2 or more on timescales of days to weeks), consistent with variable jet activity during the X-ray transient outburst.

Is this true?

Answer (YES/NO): YES